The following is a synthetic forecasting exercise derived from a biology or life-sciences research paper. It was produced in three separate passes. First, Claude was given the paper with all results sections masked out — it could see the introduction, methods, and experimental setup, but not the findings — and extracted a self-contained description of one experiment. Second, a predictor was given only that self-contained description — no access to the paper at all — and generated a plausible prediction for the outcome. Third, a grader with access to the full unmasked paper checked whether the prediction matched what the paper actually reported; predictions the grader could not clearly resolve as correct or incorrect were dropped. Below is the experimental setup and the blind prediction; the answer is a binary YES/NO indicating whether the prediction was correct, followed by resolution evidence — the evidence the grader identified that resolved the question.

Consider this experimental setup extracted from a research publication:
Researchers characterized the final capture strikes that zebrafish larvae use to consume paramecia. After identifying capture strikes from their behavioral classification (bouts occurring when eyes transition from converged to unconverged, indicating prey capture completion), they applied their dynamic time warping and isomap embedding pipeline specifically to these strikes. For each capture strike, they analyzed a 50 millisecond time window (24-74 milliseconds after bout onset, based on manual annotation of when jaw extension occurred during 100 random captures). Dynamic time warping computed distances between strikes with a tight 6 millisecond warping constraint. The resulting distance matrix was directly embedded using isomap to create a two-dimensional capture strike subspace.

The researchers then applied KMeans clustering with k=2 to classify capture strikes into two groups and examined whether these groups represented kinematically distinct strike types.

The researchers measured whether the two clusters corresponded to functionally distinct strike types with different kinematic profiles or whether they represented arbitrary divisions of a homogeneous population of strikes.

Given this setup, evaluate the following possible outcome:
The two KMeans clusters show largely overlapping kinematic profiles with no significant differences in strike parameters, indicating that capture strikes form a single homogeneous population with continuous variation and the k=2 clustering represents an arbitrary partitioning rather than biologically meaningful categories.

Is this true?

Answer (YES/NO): NO